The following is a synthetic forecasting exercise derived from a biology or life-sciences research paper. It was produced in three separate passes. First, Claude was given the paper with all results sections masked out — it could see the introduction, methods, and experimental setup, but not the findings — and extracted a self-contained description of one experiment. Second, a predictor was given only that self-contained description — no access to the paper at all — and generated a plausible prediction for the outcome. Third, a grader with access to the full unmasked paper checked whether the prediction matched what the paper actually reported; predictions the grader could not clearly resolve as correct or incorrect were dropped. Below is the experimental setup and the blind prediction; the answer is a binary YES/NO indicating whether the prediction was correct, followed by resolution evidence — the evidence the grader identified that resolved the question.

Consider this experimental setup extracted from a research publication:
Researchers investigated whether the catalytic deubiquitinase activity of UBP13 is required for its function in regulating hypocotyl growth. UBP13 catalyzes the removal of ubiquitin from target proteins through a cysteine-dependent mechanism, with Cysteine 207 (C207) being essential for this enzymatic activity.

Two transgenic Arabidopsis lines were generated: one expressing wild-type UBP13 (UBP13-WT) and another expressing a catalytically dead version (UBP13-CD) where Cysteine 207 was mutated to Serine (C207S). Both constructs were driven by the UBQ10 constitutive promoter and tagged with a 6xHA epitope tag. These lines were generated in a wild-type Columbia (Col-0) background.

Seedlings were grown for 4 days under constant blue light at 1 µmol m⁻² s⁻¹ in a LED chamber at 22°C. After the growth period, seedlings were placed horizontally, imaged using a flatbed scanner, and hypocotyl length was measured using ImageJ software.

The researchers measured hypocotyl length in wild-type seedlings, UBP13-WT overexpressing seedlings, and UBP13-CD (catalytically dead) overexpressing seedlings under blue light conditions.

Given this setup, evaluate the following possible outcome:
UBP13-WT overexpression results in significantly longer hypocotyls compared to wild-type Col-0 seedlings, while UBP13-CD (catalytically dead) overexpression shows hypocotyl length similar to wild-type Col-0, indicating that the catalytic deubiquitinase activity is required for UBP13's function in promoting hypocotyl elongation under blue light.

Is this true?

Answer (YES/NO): YES